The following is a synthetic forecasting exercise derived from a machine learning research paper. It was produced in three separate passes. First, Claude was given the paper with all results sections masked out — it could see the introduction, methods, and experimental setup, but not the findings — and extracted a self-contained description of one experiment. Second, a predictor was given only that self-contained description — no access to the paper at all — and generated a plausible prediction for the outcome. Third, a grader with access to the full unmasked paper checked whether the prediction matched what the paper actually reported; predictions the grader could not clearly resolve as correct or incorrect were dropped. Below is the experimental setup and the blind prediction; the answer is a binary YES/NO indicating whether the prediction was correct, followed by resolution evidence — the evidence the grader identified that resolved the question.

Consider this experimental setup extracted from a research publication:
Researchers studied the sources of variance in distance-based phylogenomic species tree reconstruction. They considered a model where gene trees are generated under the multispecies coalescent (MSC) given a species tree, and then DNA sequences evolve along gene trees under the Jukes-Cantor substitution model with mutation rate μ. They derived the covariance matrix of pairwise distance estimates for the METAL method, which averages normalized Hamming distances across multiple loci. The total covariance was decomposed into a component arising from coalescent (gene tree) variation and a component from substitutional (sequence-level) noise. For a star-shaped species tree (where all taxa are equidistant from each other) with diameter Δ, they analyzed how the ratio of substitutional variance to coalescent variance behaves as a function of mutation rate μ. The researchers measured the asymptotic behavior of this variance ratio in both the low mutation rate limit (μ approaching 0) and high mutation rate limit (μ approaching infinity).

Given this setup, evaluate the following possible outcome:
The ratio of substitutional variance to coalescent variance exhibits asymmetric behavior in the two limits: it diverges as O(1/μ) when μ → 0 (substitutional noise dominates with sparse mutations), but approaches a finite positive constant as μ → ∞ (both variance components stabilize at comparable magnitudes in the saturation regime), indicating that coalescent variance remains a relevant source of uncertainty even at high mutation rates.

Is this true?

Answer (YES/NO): NO